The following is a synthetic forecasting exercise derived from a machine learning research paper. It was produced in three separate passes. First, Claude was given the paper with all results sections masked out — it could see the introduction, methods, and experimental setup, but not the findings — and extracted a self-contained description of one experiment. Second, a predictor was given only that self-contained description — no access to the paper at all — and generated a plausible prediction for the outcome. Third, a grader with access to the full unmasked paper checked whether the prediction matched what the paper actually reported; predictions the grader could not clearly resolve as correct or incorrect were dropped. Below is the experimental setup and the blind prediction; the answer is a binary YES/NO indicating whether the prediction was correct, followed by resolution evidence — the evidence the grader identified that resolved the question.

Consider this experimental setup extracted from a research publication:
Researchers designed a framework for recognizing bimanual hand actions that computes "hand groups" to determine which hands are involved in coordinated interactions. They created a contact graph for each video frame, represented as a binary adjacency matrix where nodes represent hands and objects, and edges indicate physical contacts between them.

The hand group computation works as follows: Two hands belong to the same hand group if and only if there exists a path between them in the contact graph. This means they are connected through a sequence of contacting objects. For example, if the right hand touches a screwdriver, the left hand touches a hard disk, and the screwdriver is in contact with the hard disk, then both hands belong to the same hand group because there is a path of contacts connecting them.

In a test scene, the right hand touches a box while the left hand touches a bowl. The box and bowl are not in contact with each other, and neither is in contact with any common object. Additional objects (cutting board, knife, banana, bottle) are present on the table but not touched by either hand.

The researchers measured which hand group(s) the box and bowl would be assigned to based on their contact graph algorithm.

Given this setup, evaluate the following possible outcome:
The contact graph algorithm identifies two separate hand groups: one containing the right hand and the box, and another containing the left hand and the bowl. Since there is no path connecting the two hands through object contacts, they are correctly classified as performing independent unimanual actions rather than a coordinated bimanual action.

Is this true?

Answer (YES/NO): YES